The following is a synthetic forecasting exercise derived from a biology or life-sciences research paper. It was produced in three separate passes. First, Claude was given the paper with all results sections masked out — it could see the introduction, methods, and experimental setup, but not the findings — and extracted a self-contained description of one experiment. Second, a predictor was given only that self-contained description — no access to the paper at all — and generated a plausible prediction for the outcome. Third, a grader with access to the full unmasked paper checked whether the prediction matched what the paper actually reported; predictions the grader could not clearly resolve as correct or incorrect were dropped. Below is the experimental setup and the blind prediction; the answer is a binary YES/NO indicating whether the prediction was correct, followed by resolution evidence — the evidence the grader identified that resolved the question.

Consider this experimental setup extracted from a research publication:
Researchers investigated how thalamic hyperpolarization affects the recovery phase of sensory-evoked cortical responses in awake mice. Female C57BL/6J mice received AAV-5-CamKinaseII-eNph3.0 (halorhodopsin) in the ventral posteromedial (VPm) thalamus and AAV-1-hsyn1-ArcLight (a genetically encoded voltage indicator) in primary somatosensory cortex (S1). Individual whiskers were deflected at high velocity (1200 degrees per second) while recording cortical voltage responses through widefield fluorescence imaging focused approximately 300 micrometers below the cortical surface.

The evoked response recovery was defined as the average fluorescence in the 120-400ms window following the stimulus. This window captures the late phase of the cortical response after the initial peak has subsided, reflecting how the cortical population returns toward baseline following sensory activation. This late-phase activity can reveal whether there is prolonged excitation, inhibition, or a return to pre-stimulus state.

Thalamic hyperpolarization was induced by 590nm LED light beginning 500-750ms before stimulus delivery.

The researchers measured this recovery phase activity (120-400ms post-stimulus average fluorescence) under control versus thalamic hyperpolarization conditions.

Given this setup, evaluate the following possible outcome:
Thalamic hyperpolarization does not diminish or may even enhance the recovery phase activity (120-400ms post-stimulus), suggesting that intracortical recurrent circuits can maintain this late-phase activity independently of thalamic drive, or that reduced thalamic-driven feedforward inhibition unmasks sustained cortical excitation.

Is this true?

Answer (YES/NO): NO